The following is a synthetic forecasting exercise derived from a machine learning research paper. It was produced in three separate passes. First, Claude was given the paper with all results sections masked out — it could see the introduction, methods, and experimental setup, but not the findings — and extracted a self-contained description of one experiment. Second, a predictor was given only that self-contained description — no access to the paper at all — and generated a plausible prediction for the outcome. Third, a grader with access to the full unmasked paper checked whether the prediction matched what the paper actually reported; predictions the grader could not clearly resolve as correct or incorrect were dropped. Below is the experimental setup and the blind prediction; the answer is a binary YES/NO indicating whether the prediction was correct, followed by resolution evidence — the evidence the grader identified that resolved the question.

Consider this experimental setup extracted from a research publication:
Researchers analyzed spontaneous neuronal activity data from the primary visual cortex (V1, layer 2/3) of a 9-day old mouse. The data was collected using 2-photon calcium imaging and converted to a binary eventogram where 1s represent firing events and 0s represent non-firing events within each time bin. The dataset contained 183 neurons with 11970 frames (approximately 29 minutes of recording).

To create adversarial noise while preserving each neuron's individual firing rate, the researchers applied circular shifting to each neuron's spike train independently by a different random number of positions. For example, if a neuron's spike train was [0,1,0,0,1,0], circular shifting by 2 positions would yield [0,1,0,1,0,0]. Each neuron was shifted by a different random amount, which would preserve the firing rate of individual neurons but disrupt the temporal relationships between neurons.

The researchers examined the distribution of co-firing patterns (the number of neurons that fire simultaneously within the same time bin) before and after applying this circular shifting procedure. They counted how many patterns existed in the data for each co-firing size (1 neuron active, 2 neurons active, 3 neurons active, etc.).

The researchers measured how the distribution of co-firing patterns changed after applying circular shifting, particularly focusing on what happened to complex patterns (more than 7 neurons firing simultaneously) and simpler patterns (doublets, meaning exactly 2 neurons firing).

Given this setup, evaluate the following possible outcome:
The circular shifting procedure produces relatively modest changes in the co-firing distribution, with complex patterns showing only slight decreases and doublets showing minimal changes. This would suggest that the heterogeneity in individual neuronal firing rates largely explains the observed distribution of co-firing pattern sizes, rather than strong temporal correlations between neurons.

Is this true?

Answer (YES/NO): NO